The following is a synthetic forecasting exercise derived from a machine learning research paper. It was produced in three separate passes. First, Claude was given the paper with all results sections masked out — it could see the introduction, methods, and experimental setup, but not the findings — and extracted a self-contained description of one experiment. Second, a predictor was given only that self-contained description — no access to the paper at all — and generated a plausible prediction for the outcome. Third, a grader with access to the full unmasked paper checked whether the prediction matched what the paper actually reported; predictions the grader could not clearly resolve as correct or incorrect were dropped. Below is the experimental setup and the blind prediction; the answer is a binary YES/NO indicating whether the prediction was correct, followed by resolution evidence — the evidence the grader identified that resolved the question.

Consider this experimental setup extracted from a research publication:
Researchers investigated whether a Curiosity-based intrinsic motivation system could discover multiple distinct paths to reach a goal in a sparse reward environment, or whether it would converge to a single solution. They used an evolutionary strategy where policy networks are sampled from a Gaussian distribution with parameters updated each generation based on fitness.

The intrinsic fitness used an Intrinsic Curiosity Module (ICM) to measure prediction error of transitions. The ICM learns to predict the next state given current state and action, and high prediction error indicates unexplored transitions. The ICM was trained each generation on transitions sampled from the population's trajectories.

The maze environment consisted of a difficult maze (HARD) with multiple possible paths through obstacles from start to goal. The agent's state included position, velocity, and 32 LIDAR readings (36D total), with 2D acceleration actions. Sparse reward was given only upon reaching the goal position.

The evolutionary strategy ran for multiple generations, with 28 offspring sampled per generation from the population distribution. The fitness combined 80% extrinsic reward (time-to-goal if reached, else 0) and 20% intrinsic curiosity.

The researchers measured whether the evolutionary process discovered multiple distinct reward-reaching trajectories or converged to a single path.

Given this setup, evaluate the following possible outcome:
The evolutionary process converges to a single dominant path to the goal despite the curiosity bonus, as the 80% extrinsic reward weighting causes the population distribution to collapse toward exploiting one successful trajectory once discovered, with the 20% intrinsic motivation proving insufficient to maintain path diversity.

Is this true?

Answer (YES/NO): NO